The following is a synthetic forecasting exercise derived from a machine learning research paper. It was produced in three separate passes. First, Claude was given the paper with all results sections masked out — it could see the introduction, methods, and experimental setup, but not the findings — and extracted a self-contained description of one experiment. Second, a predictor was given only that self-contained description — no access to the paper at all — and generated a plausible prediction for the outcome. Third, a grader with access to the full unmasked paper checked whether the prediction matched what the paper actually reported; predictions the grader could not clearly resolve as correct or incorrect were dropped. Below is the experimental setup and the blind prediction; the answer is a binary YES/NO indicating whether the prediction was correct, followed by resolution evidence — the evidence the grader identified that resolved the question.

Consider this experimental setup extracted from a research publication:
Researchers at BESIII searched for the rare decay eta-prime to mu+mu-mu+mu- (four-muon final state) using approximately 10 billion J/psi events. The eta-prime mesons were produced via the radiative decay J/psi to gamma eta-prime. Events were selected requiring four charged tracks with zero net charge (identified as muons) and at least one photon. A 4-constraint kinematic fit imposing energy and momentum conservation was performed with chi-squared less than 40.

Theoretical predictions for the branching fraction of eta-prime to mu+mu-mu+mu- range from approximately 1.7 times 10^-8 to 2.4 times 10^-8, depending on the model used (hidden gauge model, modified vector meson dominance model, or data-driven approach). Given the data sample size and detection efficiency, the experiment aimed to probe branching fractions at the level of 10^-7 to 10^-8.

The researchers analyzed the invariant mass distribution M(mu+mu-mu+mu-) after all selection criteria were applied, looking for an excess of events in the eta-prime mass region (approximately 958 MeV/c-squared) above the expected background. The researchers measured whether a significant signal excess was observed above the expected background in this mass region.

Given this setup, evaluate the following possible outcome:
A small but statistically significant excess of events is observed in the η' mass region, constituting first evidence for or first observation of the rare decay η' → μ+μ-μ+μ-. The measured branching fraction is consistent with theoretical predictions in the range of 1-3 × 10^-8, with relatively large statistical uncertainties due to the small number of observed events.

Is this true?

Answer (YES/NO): NO